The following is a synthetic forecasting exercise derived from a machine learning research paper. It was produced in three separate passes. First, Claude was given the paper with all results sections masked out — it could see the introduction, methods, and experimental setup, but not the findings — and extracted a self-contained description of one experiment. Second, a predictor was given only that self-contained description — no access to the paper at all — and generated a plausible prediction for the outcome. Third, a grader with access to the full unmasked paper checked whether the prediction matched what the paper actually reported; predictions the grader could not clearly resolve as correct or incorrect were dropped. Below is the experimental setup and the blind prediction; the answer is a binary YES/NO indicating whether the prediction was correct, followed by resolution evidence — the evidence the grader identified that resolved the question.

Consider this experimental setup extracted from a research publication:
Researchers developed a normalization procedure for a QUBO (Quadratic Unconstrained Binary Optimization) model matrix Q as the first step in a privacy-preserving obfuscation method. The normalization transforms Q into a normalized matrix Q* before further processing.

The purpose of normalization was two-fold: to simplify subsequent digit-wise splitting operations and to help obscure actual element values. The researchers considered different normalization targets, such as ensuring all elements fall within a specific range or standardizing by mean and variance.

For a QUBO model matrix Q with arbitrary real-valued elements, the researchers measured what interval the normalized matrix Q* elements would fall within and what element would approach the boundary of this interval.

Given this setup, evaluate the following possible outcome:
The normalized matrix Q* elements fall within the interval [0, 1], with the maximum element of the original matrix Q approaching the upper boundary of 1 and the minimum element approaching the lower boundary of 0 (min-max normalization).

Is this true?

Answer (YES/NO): NO